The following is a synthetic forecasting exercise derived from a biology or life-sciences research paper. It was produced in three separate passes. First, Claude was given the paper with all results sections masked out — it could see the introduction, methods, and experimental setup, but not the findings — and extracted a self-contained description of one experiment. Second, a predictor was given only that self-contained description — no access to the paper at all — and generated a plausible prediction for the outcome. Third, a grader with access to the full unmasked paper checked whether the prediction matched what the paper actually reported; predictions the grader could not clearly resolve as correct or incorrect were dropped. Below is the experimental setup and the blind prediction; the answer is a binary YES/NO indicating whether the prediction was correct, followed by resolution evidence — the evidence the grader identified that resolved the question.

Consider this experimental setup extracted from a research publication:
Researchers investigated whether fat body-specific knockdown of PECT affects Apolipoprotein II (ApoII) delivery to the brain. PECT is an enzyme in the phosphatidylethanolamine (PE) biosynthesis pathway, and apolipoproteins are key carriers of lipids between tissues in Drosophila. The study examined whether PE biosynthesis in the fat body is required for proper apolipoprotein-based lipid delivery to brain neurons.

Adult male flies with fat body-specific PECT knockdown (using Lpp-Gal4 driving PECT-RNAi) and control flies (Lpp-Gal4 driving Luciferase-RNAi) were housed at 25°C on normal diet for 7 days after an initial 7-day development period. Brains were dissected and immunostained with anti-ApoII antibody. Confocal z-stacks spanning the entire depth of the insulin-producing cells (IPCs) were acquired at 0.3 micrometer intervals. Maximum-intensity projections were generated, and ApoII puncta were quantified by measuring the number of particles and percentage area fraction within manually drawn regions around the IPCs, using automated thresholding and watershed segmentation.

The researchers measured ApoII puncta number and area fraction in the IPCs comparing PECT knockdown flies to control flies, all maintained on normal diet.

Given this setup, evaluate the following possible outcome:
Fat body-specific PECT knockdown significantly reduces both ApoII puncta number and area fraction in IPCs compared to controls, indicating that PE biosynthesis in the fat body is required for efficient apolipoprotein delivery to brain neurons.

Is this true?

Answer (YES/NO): YES